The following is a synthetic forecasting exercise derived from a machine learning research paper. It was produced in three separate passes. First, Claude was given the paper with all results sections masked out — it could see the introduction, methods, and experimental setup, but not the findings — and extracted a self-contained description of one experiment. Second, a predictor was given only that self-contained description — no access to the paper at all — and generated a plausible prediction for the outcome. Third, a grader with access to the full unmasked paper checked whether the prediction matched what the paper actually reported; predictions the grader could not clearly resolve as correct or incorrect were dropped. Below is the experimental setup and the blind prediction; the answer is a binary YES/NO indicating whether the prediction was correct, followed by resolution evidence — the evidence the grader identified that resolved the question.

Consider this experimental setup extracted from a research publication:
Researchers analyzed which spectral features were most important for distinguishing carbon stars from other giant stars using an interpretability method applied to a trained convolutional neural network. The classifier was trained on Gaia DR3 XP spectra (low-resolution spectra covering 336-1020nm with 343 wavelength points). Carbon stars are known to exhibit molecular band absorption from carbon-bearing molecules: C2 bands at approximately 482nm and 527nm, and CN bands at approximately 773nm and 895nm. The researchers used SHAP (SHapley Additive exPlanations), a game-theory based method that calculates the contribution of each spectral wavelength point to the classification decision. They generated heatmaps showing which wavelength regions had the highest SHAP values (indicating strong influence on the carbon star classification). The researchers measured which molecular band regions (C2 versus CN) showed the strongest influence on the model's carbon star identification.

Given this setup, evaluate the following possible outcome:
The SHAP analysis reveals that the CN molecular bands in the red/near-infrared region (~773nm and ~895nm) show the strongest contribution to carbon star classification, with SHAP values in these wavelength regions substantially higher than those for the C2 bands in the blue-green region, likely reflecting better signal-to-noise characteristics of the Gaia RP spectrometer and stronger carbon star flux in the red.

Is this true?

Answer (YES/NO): YES